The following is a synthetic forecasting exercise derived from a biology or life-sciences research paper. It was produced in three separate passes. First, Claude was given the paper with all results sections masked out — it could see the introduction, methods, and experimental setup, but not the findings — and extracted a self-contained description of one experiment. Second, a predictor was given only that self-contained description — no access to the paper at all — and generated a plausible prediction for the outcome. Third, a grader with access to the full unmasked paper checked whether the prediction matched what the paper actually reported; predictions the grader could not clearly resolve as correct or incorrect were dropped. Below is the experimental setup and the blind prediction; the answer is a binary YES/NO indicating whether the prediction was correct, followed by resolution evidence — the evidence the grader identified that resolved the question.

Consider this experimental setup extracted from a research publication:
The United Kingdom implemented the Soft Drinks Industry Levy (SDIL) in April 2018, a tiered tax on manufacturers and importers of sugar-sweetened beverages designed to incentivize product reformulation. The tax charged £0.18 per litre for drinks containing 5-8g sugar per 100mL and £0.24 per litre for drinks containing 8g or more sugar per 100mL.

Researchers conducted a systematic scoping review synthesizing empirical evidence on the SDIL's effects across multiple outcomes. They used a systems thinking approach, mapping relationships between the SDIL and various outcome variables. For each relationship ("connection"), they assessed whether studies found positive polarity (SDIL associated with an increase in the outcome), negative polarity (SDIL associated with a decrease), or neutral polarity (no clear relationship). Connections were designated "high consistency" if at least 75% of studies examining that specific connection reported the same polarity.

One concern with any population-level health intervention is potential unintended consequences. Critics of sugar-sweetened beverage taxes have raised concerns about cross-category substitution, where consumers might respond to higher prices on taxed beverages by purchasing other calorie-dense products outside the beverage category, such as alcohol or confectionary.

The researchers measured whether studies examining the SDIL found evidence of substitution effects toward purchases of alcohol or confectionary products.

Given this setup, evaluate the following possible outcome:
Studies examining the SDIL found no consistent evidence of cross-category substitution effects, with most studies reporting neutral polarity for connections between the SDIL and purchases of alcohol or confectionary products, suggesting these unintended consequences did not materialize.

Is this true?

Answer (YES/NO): NO